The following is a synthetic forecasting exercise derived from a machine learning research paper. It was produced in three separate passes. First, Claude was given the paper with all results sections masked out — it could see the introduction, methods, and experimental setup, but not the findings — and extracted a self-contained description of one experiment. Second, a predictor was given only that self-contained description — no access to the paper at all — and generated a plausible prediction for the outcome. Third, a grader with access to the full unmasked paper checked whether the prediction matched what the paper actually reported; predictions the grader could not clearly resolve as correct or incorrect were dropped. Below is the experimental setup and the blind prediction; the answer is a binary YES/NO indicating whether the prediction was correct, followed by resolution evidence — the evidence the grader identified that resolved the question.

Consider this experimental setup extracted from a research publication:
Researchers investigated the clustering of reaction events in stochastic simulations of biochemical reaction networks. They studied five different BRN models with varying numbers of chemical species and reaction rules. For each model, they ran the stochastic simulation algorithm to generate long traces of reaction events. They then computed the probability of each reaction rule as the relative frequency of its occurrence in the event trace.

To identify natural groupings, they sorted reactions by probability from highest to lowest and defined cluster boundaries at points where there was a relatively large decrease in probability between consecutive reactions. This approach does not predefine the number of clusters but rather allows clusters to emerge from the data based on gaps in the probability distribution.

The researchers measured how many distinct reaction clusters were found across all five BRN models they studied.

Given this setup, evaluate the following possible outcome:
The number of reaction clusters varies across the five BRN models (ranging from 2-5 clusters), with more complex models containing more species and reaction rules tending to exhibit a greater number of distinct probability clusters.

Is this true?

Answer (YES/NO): NO